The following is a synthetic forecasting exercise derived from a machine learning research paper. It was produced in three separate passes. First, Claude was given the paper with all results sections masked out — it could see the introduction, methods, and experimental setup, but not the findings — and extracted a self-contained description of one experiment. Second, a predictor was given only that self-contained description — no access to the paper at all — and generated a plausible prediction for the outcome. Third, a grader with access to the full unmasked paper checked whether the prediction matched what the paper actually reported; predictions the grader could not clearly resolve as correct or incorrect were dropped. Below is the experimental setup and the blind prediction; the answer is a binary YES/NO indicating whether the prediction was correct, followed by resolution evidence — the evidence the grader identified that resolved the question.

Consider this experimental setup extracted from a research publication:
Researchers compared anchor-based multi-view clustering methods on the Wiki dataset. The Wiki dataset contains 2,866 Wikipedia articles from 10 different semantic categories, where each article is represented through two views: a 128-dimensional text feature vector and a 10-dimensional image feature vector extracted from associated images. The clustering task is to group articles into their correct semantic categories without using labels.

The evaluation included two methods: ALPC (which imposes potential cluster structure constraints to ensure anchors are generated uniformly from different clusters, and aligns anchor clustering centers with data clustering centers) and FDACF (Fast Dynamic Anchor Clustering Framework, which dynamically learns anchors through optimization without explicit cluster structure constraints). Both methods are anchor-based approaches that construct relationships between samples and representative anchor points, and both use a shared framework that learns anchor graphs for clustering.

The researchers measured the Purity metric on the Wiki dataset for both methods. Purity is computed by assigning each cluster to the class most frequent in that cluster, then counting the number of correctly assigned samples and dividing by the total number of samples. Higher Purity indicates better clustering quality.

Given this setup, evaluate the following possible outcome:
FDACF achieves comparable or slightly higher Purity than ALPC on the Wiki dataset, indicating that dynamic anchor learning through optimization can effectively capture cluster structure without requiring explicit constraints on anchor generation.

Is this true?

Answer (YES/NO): YES